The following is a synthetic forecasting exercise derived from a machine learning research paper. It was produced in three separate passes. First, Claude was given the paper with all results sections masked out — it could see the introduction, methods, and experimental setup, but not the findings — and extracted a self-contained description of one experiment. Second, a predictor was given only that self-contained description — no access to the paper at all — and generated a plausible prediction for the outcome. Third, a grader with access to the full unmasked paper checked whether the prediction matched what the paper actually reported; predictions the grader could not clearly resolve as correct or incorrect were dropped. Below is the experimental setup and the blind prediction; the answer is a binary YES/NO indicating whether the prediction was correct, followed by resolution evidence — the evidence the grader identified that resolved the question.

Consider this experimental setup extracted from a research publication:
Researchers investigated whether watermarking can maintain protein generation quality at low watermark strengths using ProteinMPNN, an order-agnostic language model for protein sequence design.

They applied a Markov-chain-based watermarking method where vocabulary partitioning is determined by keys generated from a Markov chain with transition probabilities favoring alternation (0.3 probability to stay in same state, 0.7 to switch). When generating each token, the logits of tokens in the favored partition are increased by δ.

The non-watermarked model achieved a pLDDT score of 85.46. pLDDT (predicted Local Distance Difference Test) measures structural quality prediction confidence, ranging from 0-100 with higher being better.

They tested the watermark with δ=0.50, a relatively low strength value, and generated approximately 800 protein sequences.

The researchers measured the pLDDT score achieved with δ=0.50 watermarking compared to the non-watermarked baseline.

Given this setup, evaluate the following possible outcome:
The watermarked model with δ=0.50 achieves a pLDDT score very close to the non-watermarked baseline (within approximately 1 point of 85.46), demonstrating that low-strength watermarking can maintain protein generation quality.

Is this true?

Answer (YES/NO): YES